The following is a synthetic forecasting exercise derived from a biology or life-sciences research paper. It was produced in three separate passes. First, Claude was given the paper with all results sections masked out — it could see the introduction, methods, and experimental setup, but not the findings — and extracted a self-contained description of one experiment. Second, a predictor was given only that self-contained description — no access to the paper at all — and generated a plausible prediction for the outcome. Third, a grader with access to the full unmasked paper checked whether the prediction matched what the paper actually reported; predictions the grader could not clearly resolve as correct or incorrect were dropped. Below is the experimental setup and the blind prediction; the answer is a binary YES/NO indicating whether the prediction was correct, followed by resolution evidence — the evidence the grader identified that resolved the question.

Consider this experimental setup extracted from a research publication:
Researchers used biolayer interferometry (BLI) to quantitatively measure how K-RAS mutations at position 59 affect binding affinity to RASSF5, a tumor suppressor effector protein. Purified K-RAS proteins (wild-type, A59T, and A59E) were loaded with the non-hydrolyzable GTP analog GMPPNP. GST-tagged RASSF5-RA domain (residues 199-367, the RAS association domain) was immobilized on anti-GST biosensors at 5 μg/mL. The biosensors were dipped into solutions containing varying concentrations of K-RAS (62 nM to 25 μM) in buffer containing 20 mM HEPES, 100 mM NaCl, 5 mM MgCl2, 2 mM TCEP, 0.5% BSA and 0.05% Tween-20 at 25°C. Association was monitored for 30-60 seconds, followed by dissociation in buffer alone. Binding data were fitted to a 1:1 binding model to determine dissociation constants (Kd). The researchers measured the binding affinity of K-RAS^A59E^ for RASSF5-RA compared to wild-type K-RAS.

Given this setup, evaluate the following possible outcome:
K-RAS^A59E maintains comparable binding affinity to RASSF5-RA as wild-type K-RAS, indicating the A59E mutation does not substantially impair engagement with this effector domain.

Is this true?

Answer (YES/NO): NO